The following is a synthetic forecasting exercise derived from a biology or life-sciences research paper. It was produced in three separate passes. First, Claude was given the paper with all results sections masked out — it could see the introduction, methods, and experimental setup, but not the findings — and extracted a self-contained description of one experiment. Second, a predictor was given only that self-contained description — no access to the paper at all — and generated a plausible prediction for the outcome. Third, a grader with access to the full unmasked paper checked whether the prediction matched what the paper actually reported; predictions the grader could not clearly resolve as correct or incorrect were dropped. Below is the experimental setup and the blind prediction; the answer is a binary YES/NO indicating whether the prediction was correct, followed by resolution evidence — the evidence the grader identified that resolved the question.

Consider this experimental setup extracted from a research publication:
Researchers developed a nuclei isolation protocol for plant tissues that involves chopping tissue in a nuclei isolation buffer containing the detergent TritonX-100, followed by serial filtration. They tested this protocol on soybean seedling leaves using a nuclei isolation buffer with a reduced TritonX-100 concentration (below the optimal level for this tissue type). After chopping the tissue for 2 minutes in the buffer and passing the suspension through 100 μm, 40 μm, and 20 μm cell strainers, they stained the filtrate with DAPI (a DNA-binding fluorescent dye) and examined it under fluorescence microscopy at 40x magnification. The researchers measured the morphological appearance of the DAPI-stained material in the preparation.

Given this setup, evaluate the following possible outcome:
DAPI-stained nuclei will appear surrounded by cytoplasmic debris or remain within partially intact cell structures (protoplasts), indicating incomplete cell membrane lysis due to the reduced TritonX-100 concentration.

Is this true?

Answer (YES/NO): YES